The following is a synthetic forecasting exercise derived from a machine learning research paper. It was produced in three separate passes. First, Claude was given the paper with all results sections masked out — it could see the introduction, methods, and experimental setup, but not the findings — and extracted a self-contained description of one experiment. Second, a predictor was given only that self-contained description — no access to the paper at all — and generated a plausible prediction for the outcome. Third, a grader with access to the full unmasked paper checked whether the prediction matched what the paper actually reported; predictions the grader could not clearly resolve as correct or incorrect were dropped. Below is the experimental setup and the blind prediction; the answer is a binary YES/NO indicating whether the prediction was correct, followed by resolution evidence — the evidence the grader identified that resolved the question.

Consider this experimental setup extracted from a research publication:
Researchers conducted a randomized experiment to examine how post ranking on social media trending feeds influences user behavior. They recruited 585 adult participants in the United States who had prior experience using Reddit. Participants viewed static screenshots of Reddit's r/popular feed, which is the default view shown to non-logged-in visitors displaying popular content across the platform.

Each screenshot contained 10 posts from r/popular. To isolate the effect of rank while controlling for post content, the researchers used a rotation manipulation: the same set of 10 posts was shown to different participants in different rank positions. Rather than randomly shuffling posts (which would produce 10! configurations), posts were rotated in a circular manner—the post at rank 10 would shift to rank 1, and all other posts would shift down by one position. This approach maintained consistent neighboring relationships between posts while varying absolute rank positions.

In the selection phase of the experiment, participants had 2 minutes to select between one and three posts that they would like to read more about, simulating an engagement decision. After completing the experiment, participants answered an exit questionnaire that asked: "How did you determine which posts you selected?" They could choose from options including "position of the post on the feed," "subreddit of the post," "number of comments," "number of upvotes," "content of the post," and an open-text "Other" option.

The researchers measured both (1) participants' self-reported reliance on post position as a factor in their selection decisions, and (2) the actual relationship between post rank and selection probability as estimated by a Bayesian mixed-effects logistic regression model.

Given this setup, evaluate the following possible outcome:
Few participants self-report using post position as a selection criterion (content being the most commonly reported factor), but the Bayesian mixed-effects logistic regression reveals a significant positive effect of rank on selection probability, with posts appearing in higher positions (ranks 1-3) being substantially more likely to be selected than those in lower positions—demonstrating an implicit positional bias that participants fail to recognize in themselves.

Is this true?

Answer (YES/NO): YES